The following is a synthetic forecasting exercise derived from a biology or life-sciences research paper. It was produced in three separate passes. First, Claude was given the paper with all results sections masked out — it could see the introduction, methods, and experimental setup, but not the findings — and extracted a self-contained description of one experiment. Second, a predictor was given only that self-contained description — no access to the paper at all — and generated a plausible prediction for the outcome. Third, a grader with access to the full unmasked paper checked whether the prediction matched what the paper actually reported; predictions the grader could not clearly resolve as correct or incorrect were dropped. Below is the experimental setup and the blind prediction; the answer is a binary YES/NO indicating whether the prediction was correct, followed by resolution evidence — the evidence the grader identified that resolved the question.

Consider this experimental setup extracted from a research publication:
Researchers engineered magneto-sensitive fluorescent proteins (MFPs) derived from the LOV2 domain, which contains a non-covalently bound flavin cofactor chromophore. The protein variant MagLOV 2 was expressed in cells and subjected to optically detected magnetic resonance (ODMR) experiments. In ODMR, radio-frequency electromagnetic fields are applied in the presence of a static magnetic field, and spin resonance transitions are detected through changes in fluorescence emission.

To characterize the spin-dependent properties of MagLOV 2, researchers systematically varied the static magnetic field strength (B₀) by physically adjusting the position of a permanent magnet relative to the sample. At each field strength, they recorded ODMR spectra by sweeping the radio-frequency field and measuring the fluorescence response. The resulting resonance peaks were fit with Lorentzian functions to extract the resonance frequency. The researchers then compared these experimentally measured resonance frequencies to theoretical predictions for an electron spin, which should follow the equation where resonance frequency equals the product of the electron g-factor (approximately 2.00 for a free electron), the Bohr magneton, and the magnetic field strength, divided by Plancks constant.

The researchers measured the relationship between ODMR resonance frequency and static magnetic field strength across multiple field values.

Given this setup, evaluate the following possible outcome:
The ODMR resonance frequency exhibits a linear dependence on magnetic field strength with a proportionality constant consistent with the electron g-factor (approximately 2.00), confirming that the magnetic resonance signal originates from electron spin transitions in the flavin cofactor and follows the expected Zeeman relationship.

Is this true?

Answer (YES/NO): YES